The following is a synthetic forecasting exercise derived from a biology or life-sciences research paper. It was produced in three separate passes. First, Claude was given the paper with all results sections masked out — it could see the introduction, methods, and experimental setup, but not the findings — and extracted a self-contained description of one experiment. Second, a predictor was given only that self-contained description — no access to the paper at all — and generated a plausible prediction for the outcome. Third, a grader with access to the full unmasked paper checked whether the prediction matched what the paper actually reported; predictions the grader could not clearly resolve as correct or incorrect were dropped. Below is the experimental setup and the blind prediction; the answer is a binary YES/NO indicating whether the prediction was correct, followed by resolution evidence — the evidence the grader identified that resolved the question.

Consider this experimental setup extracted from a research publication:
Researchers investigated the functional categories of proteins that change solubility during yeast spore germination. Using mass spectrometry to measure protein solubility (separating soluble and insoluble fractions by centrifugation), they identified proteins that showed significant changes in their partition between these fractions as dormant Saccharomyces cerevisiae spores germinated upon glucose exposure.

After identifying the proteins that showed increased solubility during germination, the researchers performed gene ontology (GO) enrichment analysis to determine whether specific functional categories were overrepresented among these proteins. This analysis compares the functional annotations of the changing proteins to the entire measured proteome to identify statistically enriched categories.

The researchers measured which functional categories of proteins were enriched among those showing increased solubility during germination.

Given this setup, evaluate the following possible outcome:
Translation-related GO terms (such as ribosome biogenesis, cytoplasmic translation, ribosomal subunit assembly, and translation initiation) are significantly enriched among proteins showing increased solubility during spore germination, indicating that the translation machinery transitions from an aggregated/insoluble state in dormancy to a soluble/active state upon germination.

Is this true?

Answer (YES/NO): NO